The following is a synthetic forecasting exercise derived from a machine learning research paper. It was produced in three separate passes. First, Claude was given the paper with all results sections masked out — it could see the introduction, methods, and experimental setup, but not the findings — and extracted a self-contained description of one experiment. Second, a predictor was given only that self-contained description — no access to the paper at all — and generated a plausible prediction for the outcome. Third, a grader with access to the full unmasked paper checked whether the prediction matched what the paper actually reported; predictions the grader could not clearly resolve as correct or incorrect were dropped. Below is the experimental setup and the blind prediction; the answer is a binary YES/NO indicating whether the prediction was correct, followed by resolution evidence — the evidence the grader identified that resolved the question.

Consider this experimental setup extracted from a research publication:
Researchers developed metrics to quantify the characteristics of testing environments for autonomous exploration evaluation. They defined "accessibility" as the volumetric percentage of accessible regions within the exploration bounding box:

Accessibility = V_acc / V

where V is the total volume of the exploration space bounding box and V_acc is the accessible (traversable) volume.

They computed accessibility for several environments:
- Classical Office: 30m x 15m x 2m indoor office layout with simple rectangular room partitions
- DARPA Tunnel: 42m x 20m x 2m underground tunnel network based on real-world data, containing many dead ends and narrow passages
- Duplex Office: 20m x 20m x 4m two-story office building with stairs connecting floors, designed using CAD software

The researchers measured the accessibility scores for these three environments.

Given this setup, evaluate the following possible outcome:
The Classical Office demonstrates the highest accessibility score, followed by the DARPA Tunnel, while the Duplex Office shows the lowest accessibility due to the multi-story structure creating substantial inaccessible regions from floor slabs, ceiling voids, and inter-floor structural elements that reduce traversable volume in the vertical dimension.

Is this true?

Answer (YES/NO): NO